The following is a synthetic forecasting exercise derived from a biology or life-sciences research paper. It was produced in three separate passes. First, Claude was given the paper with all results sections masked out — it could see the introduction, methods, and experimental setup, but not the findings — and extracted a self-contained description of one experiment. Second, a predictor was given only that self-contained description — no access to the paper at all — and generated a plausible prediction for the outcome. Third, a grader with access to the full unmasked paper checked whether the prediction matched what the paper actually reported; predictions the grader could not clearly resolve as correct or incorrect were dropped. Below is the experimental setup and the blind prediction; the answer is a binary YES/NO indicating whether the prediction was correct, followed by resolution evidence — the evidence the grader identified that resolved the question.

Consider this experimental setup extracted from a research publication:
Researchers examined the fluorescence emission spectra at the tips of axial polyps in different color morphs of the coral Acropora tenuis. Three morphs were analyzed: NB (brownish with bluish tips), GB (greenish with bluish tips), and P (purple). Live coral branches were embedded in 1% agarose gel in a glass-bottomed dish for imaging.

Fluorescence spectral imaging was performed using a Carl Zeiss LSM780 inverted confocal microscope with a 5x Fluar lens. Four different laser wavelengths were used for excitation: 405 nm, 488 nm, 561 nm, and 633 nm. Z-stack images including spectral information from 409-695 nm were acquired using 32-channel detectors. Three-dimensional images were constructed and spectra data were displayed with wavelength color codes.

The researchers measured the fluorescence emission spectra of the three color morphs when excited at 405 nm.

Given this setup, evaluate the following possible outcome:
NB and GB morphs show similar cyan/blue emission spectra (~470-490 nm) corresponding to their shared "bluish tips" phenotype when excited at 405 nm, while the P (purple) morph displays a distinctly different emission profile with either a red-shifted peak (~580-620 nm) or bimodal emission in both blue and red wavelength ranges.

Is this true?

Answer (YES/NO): NO